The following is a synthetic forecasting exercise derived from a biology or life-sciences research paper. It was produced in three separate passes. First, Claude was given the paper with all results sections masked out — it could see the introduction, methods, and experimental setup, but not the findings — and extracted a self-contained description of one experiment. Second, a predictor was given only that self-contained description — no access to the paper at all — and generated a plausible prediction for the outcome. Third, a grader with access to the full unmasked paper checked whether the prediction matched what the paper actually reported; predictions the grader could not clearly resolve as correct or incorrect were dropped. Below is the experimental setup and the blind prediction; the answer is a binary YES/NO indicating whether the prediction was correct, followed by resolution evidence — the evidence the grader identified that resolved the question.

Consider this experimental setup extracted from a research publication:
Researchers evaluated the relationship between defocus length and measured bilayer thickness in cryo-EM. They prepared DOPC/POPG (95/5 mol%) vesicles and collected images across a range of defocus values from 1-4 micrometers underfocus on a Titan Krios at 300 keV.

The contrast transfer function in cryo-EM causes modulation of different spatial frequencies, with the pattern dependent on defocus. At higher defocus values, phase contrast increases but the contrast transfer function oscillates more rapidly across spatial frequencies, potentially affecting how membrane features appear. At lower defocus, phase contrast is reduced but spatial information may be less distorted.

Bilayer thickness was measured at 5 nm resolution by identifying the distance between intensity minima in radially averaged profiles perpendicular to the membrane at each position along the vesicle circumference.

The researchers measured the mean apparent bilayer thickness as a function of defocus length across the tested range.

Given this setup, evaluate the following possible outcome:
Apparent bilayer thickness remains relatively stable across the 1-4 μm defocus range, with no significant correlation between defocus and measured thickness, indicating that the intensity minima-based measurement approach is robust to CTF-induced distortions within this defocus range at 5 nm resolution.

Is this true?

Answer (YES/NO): YES